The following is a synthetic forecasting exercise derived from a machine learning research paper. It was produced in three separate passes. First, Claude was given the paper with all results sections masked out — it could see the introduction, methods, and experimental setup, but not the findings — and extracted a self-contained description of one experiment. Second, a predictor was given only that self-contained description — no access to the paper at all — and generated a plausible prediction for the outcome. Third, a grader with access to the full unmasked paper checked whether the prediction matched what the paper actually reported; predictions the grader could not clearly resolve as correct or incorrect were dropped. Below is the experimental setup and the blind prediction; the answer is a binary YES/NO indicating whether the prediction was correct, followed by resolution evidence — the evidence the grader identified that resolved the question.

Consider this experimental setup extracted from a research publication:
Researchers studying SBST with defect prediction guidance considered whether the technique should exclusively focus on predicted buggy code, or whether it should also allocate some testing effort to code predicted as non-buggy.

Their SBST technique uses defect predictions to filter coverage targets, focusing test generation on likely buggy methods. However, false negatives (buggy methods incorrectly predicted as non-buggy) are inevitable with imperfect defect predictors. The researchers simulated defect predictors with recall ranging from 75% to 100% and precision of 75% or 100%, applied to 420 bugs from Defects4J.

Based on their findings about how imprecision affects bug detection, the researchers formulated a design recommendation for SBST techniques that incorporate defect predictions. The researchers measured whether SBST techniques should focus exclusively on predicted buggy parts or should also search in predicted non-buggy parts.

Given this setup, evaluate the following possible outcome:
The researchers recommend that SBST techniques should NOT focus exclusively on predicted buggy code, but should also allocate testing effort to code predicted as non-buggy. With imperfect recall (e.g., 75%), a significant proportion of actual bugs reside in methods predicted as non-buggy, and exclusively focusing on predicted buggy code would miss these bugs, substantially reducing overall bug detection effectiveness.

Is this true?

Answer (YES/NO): YES